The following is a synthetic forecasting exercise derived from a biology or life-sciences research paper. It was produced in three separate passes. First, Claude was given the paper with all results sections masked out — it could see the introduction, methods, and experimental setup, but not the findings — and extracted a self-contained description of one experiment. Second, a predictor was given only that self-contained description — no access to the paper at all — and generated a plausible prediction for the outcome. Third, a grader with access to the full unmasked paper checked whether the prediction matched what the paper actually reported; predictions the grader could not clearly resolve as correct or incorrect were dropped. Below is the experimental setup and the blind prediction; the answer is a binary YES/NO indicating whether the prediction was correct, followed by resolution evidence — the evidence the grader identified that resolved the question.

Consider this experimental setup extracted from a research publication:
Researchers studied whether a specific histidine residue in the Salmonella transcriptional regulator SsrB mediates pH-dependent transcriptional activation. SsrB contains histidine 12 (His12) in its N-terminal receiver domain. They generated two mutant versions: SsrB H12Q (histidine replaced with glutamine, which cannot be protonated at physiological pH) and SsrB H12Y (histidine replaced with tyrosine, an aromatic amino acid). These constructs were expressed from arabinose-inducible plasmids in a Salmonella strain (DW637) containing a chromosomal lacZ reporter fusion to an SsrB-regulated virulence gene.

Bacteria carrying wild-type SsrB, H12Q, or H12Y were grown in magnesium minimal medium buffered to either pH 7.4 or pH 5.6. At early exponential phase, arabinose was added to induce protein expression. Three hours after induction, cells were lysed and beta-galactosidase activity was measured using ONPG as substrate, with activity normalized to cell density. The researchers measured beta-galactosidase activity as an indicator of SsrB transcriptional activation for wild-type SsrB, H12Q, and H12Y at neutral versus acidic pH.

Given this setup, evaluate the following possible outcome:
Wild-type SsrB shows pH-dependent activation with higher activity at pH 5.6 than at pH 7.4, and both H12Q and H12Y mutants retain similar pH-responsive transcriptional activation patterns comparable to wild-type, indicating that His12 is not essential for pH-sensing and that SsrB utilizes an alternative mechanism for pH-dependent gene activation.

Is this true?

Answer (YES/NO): NO